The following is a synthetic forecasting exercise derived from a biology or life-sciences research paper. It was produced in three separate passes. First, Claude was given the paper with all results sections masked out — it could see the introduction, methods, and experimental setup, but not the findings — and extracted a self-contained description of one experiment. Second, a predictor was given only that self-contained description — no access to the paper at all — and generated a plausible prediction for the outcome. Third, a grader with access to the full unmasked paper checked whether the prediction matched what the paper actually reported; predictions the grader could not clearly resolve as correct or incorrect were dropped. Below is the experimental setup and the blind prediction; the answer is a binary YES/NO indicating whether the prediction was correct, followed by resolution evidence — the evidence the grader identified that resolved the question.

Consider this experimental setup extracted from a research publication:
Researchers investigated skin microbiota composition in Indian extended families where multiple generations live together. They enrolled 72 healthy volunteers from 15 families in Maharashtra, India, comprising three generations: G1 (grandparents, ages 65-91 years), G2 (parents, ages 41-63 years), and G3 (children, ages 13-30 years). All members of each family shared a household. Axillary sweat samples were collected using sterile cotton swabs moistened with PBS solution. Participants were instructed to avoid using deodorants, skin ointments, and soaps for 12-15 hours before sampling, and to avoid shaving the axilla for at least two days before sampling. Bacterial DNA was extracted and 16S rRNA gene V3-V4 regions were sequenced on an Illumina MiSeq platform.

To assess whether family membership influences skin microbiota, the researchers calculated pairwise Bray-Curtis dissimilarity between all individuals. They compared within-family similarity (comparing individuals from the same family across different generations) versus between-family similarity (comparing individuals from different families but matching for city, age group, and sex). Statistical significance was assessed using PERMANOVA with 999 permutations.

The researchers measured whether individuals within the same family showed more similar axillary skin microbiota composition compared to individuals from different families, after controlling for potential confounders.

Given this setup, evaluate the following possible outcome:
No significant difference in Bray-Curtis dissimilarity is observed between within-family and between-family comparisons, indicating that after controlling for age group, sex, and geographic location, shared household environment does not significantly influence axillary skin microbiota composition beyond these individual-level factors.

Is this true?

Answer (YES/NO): NO